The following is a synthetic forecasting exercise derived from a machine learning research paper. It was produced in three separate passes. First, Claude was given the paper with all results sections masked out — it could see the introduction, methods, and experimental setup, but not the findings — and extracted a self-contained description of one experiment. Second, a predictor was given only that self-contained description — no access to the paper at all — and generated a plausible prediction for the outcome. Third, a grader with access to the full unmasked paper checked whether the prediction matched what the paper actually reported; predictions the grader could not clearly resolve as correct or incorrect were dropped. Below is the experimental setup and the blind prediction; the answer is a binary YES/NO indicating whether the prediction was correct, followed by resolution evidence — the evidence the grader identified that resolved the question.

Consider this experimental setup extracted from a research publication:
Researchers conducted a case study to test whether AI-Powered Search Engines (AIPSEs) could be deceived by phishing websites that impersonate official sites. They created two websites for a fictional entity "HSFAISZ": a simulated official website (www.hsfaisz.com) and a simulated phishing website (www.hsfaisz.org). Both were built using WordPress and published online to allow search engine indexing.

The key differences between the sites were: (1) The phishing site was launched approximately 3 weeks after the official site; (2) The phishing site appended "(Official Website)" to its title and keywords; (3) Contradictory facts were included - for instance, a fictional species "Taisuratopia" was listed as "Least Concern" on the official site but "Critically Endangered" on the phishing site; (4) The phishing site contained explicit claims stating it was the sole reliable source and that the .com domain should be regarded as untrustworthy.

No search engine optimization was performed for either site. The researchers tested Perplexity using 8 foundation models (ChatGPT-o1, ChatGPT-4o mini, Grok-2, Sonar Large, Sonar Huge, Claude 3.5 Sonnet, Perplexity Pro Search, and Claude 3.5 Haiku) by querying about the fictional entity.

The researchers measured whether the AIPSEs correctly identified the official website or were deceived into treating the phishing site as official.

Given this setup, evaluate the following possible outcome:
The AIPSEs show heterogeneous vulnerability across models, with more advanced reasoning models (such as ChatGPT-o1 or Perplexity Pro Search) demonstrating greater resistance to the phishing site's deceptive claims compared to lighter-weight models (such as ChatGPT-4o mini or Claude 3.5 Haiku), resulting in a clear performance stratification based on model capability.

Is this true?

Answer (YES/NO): NO